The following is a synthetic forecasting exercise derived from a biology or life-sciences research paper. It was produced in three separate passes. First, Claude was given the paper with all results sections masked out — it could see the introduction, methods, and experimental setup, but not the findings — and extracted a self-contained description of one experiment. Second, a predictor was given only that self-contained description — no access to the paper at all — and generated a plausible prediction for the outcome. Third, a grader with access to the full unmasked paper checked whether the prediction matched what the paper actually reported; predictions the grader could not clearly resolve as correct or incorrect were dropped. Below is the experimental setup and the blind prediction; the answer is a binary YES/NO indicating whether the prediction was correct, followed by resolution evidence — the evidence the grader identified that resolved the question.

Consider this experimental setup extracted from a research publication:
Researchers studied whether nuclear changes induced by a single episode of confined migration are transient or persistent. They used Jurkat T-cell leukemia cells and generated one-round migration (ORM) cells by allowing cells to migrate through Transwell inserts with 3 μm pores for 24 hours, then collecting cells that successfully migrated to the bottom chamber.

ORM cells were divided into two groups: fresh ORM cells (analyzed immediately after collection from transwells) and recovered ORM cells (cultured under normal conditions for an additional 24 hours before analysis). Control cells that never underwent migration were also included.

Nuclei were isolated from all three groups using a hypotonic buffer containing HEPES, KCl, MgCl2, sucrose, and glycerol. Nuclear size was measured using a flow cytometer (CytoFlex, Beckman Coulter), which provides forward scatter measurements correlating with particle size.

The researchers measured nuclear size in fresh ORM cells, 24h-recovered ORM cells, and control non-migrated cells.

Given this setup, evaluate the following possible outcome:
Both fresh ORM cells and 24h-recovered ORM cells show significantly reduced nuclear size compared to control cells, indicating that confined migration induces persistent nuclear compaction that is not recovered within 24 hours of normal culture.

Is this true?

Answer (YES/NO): NO